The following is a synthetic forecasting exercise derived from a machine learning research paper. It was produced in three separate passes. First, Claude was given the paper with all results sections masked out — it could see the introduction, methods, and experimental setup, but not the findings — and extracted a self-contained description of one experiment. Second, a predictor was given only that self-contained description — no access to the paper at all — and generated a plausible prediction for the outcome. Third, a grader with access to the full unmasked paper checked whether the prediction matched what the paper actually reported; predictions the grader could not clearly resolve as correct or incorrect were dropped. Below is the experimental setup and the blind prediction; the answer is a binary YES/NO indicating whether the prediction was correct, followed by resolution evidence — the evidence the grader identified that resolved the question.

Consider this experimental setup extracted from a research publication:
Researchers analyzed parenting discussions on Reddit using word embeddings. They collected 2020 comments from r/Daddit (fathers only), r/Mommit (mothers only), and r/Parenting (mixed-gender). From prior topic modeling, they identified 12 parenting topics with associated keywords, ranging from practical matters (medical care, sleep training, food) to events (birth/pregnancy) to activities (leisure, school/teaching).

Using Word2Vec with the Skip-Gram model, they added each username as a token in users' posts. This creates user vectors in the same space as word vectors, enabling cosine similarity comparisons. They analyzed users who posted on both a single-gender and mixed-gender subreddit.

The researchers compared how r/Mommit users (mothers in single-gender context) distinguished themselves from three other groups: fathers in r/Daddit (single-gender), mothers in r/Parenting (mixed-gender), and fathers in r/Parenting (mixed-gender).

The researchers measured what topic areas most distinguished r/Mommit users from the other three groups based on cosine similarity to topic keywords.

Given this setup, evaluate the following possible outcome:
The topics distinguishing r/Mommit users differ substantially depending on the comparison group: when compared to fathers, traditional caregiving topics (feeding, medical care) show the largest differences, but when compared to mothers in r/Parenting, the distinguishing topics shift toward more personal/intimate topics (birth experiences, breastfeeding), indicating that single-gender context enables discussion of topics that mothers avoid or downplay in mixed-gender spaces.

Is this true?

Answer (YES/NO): NO